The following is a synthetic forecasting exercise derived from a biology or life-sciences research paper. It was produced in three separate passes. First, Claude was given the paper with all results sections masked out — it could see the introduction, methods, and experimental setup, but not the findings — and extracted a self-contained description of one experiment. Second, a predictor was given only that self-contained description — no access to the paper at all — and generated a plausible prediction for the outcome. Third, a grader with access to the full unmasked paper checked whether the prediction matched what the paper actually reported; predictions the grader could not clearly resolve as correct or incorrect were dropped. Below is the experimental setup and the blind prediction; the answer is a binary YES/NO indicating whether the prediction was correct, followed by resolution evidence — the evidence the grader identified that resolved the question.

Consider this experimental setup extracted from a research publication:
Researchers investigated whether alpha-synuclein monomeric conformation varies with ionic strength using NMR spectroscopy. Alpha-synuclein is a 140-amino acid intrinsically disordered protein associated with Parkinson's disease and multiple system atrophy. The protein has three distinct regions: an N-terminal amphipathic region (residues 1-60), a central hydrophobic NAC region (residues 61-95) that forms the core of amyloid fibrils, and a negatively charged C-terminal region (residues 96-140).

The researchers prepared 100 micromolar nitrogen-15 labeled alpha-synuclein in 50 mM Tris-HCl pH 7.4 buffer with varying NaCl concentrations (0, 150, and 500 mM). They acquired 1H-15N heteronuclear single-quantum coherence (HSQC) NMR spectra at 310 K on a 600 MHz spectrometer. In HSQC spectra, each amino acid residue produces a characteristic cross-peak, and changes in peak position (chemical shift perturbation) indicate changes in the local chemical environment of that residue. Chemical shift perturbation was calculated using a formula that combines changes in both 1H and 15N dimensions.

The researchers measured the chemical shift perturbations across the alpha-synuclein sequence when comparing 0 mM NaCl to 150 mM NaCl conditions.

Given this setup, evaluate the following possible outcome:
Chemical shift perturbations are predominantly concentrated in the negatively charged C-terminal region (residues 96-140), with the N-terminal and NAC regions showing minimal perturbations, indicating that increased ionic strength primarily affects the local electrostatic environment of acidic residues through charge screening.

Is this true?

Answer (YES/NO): NO